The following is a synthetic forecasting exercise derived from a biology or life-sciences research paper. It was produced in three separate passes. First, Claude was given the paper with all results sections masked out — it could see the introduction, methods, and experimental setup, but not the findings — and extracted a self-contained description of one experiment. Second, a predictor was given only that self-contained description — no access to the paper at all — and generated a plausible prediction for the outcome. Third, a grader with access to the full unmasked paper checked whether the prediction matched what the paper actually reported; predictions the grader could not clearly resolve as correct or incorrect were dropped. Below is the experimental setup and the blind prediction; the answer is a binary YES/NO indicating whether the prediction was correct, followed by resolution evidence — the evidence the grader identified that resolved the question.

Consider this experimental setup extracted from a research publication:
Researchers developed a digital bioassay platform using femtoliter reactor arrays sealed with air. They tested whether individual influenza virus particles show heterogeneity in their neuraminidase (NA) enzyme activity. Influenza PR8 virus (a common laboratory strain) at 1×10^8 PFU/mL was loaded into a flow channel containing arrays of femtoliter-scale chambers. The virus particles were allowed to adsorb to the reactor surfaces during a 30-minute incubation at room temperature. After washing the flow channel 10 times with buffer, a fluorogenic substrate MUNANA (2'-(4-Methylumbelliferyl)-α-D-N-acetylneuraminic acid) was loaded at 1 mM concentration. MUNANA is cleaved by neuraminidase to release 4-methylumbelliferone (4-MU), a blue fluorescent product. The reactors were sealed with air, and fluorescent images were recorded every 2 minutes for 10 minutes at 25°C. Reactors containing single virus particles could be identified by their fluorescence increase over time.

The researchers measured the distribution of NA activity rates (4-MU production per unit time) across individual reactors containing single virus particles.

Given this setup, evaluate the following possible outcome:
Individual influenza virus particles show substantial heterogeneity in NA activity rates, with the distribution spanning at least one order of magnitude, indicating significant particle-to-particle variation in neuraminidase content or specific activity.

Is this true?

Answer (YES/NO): NO